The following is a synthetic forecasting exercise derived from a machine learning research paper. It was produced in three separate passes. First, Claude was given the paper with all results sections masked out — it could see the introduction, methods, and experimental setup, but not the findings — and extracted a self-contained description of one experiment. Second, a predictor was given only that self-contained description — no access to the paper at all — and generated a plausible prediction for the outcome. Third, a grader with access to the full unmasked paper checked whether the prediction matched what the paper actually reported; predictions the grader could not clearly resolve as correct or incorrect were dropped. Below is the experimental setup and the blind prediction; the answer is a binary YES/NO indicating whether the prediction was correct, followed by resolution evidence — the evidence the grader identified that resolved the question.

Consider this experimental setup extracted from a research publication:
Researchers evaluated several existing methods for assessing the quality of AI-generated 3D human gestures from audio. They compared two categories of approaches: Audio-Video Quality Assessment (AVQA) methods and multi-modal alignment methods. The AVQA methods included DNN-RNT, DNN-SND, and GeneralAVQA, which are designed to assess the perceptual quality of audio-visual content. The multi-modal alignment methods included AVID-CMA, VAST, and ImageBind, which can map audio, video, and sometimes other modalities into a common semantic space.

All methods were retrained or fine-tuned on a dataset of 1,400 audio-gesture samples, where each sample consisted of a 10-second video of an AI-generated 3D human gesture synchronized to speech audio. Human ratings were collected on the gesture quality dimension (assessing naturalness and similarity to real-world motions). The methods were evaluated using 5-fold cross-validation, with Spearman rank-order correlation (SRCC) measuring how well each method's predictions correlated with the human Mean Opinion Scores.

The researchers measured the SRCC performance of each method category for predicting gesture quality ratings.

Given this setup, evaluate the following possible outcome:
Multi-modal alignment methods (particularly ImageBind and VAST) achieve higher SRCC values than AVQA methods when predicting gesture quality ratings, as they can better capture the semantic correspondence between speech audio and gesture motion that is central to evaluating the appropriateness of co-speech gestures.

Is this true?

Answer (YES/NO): NO